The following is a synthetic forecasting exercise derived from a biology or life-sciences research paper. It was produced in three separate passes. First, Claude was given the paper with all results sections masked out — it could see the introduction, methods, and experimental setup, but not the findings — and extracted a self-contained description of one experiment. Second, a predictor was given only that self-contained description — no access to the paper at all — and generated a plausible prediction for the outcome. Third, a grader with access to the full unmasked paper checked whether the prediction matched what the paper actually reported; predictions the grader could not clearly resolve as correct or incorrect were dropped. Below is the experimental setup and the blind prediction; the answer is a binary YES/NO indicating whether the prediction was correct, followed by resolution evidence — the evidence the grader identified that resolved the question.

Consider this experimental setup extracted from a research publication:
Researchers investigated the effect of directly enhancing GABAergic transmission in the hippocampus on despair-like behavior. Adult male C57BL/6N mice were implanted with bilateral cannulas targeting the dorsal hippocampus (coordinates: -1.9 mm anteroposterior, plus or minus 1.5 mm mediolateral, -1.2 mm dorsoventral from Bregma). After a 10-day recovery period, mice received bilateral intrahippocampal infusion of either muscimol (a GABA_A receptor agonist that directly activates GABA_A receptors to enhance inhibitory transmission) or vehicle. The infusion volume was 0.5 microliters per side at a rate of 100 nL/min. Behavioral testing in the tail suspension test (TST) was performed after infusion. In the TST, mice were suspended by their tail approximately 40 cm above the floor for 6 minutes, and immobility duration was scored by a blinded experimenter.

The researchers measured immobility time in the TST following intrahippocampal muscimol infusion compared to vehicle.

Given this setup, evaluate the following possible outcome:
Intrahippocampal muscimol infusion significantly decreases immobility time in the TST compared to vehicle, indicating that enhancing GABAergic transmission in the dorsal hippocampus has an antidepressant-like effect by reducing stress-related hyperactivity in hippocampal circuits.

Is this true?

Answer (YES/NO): NO